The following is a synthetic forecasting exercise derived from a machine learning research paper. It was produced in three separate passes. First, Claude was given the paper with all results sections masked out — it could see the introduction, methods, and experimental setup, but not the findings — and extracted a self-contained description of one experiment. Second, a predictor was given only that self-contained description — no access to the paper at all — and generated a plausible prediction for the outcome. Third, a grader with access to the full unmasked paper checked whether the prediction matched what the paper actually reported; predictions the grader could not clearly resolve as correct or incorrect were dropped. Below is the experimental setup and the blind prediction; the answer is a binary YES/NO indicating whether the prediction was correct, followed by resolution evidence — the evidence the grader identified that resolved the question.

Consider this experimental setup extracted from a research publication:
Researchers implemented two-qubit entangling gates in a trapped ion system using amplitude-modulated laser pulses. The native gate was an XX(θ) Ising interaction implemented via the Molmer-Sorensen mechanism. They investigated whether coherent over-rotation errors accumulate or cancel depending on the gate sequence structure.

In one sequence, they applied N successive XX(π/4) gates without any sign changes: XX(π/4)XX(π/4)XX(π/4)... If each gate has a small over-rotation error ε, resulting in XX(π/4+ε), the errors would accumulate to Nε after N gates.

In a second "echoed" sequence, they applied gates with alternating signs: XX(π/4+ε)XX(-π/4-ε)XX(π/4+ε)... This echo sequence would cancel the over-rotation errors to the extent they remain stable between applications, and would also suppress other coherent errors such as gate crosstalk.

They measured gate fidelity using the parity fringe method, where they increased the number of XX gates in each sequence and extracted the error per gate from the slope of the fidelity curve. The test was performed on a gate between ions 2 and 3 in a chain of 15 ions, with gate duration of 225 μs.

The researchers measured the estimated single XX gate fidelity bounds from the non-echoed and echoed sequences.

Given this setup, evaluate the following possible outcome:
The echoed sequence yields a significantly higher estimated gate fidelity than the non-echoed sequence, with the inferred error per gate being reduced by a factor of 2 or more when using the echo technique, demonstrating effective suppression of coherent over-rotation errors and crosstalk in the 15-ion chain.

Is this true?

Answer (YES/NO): YES